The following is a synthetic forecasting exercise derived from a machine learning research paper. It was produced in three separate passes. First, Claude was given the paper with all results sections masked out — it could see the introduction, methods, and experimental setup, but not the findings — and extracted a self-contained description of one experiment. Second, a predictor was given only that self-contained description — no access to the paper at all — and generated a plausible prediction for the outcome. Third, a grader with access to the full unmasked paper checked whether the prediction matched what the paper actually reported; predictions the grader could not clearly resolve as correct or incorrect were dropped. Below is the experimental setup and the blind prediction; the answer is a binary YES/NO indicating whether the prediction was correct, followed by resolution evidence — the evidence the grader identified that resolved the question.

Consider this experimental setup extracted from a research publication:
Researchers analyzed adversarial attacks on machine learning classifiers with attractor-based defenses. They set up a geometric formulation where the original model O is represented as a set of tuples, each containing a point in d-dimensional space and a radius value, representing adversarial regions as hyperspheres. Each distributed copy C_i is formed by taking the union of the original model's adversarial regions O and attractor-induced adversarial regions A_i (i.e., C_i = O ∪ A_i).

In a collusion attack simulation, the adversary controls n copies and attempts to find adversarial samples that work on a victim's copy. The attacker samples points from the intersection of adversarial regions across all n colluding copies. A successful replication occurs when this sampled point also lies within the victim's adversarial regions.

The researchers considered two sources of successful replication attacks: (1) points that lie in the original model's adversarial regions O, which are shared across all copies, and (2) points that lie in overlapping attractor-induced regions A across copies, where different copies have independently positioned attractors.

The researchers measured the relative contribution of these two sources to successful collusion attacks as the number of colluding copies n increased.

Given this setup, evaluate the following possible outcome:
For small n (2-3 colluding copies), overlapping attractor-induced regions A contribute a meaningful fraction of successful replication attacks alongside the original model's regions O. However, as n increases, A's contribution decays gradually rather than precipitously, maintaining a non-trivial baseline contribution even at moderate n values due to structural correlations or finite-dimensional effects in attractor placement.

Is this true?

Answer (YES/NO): YES